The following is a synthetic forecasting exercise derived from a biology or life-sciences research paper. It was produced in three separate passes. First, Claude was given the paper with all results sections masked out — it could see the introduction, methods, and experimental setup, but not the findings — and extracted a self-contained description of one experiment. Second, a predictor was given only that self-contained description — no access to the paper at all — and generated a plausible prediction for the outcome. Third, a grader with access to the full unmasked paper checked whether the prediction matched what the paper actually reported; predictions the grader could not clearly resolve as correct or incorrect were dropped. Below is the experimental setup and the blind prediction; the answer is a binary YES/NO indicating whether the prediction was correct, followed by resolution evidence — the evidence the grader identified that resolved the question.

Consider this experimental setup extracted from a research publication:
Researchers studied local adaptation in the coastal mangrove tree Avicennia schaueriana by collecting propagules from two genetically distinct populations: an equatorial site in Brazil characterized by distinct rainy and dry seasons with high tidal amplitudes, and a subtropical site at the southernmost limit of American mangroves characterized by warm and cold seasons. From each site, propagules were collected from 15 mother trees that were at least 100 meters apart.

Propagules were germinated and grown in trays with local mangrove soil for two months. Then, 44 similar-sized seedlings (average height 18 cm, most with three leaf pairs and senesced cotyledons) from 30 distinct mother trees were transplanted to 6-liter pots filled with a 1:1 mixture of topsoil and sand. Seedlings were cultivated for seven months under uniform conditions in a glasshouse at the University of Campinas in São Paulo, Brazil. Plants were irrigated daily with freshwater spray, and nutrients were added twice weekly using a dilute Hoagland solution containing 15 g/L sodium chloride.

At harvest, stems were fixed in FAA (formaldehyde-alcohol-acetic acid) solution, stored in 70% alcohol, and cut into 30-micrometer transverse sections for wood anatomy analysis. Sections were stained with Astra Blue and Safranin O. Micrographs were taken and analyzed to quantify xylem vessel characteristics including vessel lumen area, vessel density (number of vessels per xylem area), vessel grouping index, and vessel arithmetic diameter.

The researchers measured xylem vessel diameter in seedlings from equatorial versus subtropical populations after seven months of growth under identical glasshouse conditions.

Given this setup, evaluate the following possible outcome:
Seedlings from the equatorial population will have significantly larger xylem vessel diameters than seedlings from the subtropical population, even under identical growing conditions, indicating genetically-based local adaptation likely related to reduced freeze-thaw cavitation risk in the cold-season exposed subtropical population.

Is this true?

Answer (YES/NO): NO